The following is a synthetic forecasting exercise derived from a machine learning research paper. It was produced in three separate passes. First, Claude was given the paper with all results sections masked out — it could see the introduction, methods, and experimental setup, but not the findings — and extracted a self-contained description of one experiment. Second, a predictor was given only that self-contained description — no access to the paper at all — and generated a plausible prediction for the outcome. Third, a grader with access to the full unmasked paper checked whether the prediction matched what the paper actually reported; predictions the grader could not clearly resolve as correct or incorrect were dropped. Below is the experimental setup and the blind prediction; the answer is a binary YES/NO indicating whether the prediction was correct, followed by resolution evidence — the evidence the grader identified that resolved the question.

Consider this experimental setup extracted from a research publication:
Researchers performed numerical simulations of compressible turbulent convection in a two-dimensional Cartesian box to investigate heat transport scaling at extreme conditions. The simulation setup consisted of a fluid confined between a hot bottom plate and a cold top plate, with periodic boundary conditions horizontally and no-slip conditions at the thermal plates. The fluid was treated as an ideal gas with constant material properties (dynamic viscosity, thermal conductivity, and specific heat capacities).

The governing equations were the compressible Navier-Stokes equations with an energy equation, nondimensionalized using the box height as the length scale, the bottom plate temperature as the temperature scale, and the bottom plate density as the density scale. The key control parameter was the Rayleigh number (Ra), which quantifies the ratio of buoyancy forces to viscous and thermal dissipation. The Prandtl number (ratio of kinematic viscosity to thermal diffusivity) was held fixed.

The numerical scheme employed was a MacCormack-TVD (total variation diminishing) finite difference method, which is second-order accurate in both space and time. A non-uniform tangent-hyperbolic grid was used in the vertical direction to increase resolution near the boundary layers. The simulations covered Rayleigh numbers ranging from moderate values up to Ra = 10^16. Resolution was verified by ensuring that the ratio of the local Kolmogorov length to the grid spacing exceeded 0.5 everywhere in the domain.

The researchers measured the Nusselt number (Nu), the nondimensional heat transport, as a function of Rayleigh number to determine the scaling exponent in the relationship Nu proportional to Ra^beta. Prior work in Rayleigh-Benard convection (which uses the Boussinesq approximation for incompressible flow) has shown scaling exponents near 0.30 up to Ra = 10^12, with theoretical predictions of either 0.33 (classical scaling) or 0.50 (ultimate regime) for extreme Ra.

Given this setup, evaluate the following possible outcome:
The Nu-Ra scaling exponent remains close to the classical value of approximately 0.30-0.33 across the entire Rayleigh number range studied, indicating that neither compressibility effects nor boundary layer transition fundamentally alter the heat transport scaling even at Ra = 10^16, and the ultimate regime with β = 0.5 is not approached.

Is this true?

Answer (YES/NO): YES